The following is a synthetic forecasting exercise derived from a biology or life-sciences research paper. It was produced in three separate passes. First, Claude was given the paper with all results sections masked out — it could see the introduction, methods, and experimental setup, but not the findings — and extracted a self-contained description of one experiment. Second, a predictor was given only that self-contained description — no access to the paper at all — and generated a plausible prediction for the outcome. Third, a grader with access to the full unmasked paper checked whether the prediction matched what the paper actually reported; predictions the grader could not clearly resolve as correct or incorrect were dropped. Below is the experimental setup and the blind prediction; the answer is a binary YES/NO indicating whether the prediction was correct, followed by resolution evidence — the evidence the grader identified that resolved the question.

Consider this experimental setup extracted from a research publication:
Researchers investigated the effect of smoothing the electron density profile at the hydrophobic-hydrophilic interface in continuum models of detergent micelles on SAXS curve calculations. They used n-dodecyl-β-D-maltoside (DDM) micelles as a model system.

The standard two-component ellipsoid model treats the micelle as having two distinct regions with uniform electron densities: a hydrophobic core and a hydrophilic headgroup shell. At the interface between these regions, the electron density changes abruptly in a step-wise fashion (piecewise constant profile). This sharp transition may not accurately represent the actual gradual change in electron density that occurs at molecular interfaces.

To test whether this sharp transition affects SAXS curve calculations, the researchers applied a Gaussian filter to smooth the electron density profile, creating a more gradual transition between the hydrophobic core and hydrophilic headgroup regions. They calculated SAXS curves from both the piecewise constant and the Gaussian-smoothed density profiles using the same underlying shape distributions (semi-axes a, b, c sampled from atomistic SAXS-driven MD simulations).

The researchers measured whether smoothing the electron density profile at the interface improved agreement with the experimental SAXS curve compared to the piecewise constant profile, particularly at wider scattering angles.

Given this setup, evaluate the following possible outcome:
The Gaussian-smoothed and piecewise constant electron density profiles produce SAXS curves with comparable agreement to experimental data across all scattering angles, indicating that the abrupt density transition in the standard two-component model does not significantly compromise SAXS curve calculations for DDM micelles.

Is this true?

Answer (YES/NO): NO